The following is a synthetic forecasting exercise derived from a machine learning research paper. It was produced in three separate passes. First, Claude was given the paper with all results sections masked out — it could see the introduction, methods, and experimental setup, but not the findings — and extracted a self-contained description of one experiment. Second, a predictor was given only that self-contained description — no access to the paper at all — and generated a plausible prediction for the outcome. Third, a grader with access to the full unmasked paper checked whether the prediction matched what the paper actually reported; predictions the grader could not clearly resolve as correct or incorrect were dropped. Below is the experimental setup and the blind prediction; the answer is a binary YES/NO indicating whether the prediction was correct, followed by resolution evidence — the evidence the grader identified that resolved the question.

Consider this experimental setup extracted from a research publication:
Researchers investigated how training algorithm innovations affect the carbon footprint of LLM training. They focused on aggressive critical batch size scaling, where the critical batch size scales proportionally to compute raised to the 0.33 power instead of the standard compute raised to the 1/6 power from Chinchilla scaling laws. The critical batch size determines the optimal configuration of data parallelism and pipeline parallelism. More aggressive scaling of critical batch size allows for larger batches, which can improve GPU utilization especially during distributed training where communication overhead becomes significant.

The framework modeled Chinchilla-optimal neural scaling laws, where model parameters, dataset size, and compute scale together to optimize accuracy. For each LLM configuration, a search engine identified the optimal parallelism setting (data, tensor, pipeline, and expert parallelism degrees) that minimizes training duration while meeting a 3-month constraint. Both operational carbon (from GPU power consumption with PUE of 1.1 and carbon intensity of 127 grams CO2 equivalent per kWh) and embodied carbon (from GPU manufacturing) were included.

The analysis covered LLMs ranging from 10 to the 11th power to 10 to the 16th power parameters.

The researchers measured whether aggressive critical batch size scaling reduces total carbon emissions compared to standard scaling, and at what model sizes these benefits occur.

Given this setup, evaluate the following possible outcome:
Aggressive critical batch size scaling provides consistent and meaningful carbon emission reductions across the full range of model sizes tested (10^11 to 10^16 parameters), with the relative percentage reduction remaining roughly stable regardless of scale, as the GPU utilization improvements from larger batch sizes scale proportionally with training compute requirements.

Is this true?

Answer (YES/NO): NO